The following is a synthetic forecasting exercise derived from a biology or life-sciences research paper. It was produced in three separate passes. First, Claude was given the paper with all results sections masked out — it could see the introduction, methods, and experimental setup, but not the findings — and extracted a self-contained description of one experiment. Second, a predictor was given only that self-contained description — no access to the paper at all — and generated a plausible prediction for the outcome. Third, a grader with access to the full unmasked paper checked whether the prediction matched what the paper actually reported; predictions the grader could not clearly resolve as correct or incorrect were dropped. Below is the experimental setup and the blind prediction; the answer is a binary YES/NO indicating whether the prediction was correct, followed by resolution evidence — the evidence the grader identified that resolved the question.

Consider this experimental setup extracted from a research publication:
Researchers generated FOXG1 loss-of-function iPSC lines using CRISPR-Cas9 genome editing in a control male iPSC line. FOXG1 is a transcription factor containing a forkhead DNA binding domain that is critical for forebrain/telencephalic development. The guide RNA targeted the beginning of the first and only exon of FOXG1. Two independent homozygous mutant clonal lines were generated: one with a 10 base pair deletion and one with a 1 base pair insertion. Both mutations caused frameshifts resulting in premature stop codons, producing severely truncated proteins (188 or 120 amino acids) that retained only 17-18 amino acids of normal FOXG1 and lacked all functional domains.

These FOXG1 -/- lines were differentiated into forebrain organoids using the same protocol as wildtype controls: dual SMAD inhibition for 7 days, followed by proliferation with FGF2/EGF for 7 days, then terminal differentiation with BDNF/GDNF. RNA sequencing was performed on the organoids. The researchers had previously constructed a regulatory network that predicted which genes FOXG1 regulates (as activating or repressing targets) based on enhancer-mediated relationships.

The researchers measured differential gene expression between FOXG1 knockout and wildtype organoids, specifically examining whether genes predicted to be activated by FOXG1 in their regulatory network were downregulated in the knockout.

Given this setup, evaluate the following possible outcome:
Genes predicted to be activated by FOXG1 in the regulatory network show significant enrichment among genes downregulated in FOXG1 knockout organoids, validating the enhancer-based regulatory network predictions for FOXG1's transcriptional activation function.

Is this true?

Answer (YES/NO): YES